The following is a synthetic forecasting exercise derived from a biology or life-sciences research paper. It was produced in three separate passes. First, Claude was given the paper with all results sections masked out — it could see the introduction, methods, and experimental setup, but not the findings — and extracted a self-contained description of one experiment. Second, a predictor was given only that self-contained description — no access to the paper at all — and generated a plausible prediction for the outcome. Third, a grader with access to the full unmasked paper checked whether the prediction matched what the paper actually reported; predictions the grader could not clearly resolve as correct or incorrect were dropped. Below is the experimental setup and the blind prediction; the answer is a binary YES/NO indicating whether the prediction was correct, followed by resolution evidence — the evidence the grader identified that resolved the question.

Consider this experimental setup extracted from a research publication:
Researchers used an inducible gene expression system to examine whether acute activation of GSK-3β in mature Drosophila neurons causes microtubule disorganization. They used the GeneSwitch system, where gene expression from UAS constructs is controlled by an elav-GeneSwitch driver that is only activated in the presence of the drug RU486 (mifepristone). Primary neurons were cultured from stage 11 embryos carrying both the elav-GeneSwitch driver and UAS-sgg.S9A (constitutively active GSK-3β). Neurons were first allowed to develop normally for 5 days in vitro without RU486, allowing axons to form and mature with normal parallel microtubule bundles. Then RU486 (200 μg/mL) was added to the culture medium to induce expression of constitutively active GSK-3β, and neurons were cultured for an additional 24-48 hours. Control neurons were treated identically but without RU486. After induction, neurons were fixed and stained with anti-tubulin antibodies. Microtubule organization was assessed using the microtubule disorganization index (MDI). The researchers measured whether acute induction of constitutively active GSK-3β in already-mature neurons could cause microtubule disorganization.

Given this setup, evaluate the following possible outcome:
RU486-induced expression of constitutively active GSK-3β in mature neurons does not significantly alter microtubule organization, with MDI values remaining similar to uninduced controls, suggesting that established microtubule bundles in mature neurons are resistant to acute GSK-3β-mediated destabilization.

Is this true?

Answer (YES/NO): NO